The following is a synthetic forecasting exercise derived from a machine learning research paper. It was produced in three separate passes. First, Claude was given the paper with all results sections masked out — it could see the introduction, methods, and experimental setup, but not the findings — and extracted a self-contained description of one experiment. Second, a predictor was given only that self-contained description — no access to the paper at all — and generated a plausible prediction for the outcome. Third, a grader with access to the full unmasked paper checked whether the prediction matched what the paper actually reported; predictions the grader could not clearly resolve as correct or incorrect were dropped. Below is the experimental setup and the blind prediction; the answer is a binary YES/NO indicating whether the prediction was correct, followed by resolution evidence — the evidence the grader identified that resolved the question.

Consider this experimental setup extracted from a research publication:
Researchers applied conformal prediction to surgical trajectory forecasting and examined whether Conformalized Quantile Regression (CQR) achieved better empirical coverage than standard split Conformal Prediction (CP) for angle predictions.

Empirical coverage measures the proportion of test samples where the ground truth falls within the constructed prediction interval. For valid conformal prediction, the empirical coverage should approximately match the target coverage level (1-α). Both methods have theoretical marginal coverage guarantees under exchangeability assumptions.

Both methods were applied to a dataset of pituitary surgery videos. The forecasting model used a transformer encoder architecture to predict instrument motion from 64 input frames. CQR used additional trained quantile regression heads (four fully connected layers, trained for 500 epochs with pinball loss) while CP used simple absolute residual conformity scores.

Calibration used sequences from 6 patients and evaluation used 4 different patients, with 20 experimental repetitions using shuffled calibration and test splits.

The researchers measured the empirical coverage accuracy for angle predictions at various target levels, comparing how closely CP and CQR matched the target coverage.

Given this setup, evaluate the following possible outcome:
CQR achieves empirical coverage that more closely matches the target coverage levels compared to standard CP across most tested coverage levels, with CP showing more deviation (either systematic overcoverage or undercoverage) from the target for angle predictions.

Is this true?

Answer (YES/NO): NO